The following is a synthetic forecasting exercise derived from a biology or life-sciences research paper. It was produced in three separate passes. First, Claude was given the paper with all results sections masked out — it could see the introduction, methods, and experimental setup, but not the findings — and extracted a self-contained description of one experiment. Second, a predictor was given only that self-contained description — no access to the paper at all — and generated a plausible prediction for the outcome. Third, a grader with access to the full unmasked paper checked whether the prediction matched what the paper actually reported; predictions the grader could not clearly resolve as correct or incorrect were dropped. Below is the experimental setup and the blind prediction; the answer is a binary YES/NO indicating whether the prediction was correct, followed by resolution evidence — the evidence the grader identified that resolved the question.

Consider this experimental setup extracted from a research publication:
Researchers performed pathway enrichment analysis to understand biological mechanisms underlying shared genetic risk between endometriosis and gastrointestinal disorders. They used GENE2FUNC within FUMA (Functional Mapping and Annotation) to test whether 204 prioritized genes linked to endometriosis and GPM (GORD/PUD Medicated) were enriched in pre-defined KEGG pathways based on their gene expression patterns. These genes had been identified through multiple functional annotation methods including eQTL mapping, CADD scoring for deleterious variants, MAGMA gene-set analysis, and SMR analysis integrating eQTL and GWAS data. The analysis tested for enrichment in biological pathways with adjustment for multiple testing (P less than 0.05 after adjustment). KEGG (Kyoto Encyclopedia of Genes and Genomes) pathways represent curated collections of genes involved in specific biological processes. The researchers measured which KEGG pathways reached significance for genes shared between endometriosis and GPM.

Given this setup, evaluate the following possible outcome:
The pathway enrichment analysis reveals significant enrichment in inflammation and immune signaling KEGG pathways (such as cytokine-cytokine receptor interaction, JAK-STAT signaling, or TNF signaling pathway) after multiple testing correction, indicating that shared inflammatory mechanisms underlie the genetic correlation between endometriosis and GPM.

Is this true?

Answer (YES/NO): YES